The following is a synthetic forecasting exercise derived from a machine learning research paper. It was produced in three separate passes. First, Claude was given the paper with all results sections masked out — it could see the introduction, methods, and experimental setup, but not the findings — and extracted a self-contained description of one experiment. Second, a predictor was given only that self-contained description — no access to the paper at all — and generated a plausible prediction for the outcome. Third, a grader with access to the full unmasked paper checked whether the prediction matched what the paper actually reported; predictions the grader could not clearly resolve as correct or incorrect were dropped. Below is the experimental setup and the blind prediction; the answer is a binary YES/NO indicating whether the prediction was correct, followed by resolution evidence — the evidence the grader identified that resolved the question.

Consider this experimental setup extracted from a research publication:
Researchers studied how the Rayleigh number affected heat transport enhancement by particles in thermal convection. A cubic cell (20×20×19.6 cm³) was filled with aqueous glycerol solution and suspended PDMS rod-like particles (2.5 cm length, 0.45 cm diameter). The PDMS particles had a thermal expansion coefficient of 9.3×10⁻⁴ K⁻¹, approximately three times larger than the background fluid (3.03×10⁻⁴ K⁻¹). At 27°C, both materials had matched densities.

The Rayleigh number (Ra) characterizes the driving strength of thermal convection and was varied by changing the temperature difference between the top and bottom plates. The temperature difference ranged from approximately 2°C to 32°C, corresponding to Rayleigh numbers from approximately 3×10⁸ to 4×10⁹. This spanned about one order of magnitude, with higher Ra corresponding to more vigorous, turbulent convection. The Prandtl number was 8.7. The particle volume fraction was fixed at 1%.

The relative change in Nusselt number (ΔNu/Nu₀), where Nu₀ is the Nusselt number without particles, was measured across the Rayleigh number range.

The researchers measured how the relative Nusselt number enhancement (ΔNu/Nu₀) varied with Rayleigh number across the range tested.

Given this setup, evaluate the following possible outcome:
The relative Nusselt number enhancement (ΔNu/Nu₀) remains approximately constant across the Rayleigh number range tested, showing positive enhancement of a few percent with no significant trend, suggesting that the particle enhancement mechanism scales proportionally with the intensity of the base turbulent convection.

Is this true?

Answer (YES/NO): NO